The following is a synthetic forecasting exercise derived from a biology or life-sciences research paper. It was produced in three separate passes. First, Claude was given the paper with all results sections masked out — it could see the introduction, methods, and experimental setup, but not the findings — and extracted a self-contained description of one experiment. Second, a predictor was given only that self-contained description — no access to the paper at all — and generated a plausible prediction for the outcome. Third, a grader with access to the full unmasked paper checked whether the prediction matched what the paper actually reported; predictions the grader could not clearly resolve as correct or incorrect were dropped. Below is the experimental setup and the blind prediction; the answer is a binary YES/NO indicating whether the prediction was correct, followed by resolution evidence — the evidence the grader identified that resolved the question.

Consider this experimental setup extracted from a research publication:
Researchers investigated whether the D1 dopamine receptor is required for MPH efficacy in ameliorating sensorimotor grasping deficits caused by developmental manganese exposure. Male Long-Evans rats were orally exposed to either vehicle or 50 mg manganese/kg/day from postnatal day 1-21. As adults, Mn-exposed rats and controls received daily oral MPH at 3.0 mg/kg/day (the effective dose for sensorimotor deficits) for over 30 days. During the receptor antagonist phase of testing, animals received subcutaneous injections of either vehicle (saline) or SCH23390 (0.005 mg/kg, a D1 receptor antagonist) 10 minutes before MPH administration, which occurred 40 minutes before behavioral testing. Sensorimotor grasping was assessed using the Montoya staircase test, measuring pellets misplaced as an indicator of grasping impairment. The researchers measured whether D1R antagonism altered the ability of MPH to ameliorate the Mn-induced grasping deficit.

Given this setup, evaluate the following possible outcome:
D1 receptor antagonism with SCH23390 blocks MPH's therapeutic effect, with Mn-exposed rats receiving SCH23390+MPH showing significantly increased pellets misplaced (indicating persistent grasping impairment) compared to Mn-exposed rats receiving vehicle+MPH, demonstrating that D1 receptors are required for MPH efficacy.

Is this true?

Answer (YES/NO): YES